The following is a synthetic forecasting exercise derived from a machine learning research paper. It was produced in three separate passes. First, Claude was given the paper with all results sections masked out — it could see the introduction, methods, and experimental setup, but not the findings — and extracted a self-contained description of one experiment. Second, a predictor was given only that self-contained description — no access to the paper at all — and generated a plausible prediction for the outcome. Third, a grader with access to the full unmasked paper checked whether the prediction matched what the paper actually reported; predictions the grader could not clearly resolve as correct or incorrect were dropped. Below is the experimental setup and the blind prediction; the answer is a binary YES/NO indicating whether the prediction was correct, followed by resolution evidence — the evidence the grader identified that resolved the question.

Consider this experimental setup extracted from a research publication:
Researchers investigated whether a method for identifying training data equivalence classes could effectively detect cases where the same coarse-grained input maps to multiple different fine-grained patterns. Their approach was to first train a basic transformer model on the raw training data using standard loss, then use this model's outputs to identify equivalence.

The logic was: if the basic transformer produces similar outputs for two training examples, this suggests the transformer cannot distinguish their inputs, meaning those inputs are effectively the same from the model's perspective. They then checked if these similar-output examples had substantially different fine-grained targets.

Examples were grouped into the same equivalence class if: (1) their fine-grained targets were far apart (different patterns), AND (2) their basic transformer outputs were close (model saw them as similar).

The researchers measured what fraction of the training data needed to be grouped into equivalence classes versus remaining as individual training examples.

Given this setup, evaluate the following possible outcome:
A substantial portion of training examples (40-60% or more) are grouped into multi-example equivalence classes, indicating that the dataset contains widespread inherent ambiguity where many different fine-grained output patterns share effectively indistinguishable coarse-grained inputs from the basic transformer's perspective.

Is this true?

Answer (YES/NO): NO